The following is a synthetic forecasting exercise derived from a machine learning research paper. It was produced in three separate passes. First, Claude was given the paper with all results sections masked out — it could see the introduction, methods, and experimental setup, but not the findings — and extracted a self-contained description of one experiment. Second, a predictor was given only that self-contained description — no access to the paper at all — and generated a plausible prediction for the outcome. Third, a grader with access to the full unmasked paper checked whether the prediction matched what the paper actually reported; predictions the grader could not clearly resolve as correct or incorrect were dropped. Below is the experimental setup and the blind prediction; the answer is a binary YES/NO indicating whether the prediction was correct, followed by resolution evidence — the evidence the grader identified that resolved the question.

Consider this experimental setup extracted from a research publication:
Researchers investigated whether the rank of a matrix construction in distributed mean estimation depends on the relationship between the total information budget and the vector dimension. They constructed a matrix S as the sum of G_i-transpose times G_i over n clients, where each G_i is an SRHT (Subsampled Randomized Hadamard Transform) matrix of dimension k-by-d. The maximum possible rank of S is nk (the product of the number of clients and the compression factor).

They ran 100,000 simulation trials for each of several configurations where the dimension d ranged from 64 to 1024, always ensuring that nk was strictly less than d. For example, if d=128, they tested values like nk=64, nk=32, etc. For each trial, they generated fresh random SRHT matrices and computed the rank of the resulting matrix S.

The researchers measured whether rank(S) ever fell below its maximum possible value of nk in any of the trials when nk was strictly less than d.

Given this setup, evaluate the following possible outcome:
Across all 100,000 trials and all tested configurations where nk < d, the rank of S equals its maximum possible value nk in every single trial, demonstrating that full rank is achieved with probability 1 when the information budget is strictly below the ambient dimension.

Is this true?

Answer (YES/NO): YES